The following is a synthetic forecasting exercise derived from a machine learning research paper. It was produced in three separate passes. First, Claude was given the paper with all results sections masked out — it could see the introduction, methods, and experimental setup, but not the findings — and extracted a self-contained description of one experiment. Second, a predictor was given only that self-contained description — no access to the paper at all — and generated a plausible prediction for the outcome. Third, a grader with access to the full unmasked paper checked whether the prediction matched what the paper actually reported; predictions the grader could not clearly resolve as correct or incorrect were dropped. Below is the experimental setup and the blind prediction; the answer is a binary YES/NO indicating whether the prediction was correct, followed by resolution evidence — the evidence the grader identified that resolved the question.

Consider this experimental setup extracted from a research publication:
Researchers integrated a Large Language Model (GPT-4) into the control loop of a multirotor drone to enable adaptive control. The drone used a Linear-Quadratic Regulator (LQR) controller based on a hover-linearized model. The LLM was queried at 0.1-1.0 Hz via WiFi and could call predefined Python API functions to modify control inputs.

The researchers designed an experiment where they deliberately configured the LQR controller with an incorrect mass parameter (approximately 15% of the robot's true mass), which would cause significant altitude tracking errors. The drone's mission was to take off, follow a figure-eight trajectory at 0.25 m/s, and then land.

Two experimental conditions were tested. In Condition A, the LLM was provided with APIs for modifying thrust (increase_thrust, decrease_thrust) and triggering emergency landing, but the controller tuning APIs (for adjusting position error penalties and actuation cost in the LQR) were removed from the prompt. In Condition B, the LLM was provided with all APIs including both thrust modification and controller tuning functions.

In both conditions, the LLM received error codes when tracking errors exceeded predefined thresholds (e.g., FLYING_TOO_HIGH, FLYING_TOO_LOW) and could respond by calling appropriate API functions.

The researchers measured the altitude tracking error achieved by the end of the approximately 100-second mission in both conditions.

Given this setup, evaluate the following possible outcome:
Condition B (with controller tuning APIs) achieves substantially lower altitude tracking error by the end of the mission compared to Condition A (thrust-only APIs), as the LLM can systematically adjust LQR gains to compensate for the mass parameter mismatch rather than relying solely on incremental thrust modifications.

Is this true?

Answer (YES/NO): YES